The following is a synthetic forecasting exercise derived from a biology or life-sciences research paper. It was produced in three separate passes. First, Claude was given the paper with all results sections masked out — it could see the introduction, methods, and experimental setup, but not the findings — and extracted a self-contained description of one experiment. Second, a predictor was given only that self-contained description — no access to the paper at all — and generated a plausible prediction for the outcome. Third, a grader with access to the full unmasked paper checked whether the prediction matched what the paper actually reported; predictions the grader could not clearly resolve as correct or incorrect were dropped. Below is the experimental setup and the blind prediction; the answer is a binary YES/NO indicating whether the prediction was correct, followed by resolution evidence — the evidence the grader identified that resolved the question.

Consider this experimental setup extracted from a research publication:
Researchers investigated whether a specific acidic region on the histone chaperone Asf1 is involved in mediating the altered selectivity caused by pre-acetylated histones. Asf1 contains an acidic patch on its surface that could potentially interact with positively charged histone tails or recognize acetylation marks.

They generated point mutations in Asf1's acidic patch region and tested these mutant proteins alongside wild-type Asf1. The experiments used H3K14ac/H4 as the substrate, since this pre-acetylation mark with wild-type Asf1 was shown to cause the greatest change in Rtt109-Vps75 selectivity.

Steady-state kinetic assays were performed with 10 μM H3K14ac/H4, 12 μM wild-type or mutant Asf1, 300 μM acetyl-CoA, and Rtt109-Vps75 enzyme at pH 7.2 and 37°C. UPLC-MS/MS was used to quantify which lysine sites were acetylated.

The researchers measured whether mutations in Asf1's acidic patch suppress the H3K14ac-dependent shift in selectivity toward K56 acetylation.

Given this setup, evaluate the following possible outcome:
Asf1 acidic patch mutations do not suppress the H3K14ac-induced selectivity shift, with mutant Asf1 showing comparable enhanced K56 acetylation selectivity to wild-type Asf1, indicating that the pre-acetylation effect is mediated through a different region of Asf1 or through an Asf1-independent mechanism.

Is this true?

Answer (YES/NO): NO